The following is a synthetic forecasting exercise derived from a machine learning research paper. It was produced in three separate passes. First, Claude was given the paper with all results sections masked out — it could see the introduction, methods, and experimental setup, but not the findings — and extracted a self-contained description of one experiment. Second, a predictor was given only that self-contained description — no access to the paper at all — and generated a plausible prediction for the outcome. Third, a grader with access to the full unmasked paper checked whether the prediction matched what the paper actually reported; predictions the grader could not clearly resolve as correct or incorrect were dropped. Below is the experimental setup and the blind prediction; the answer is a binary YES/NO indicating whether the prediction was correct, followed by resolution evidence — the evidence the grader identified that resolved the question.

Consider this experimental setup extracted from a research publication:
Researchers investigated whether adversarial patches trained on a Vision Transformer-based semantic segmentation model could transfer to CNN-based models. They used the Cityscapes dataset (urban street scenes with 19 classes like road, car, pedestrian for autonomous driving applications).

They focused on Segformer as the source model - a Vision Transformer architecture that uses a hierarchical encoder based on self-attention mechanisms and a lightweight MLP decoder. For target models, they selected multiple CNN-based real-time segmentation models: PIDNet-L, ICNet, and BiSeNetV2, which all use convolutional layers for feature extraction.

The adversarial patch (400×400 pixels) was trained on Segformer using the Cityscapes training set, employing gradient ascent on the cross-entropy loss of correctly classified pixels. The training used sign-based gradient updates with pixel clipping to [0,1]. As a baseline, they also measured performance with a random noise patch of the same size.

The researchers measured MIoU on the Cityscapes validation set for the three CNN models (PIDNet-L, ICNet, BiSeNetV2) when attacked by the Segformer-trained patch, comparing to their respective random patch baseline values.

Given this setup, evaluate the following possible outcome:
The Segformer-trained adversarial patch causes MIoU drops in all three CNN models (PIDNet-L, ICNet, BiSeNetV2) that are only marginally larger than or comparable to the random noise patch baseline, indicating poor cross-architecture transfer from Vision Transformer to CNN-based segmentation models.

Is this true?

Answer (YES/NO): NO